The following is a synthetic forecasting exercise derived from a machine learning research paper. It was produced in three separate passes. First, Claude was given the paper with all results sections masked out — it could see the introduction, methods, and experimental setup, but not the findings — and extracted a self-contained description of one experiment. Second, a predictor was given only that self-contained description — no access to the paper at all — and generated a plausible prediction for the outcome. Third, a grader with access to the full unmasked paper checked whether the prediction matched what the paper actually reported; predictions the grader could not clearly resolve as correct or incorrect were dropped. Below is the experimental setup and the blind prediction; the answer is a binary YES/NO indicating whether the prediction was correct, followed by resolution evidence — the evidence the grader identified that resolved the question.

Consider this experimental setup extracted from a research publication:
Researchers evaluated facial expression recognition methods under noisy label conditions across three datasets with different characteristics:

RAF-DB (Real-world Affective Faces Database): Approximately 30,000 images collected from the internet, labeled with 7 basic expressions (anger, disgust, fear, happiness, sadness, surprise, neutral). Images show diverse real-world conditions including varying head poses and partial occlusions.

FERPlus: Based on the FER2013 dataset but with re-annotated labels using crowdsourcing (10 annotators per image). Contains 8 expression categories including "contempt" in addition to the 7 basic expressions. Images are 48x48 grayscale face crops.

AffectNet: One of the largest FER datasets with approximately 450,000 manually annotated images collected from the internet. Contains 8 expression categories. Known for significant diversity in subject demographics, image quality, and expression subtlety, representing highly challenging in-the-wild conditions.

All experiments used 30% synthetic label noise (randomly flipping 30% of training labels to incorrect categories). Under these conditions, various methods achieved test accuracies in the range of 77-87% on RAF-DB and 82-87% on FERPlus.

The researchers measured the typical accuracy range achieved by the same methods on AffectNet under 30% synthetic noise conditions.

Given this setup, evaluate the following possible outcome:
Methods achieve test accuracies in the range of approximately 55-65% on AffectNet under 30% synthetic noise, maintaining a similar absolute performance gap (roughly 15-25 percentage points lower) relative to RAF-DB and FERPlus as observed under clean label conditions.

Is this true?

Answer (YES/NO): YES